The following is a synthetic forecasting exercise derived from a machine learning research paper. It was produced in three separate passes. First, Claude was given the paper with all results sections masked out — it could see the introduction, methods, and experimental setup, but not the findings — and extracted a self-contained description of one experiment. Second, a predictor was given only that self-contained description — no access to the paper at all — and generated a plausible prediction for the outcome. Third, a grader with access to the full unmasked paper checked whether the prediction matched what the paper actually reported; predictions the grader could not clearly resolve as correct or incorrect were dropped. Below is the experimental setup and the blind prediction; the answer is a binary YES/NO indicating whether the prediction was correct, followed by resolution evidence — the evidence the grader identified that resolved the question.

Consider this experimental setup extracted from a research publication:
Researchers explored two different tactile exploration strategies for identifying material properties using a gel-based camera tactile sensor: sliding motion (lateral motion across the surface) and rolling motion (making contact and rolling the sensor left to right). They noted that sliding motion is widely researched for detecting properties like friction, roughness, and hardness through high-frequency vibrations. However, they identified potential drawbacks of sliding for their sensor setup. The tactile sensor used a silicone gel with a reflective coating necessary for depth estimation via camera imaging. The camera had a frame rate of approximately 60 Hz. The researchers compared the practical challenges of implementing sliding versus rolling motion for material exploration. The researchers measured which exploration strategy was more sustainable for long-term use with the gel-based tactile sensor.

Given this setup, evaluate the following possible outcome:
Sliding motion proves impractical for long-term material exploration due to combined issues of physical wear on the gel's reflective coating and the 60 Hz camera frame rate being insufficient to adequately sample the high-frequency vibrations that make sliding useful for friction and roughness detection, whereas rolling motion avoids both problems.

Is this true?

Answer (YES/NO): YES